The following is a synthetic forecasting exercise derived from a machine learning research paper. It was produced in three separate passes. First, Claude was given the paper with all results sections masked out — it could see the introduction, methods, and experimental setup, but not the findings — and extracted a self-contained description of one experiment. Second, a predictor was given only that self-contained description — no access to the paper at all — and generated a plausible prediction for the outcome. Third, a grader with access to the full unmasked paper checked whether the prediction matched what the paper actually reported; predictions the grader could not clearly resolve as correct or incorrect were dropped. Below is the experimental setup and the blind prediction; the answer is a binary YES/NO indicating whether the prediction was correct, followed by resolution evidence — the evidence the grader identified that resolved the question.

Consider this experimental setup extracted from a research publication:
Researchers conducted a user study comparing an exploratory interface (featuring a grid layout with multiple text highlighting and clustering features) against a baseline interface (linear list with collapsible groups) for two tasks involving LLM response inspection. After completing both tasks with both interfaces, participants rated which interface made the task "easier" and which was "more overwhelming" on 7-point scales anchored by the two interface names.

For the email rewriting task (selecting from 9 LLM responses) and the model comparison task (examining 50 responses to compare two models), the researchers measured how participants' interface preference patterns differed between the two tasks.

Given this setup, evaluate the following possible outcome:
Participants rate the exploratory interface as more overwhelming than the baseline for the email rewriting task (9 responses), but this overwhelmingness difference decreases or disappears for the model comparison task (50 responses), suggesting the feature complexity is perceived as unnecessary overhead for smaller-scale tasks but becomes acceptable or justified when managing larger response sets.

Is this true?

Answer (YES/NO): NO